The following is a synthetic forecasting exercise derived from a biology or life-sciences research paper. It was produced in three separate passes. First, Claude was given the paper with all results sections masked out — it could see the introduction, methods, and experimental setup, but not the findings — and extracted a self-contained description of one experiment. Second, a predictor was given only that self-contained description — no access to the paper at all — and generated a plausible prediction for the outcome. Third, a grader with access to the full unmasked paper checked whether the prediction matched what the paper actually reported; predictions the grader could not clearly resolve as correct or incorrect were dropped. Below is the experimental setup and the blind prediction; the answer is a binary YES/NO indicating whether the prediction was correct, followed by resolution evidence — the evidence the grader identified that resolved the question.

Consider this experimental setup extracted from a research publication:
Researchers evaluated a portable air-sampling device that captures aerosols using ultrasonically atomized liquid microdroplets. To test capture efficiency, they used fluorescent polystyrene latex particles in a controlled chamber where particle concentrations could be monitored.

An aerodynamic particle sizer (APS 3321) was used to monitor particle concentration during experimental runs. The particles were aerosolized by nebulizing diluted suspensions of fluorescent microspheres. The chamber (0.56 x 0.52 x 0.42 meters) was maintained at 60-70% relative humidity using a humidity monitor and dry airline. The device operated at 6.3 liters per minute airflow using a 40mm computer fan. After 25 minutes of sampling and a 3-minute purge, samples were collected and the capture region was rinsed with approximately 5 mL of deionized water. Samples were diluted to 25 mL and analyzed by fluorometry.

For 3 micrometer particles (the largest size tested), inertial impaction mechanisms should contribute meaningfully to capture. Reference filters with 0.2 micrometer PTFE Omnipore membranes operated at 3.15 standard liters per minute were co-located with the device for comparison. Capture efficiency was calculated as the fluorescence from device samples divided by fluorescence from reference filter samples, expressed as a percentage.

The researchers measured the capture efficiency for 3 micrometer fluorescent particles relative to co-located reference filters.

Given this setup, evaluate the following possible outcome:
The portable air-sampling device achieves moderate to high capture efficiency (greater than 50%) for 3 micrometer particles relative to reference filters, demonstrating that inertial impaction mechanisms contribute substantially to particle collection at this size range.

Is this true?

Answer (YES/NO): NO